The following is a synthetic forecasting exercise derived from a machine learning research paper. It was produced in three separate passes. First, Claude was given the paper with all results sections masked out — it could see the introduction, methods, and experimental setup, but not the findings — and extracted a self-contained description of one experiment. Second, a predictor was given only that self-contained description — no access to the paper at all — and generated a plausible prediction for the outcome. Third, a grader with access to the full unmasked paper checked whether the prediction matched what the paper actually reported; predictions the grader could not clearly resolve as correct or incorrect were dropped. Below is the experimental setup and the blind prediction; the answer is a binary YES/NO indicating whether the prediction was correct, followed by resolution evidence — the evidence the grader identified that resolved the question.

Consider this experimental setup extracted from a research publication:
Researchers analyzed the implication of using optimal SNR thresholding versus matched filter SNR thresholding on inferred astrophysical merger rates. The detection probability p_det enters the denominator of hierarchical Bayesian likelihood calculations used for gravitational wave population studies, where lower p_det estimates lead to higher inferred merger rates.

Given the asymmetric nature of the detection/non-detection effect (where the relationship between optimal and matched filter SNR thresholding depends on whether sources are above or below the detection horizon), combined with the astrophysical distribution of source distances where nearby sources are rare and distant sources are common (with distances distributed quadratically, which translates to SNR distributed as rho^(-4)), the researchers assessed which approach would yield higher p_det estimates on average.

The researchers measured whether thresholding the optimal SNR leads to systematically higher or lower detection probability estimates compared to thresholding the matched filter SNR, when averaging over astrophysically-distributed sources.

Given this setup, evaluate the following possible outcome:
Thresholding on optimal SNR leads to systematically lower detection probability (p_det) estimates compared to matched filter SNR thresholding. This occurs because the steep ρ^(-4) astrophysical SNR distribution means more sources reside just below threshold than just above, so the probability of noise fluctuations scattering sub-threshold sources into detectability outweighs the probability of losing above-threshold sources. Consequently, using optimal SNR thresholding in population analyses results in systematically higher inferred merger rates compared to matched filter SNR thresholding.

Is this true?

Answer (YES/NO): YES